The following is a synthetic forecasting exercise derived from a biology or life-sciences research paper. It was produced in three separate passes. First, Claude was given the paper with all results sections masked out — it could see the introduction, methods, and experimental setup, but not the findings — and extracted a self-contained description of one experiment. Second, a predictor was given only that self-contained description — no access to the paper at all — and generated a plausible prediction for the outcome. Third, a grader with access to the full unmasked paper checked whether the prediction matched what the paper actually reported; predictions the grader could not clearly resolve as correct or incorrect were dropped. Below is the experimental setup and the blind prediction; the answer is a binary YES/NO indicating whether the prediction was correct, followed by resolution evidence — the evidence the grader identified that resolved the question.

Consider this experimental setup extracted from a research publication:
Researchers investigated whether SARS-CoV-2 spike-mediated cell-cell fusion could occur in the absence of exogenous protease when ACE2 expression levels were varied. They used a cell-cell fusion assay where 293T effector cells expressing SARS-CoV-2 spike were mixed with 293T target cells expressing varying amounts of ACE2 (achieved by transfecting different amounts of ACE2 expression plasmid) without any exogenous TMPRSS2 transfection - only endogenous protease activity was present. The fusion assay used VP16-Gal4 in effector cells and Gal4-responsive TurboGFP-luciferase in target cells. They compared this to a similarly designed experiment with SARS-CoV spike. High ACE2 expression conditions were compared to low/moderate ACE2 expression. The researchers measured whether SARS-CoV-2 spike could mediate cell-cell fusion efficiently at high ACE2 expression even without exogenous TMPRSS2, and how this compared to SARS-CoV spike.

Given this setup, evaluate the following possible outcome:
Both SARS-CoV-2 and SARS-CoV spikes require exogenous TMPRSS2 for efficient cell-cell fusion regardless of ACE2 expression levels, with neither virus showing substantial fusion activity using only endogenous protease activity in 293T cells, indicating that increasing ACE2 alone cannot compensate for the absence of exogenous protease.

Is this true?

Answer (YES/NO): NO